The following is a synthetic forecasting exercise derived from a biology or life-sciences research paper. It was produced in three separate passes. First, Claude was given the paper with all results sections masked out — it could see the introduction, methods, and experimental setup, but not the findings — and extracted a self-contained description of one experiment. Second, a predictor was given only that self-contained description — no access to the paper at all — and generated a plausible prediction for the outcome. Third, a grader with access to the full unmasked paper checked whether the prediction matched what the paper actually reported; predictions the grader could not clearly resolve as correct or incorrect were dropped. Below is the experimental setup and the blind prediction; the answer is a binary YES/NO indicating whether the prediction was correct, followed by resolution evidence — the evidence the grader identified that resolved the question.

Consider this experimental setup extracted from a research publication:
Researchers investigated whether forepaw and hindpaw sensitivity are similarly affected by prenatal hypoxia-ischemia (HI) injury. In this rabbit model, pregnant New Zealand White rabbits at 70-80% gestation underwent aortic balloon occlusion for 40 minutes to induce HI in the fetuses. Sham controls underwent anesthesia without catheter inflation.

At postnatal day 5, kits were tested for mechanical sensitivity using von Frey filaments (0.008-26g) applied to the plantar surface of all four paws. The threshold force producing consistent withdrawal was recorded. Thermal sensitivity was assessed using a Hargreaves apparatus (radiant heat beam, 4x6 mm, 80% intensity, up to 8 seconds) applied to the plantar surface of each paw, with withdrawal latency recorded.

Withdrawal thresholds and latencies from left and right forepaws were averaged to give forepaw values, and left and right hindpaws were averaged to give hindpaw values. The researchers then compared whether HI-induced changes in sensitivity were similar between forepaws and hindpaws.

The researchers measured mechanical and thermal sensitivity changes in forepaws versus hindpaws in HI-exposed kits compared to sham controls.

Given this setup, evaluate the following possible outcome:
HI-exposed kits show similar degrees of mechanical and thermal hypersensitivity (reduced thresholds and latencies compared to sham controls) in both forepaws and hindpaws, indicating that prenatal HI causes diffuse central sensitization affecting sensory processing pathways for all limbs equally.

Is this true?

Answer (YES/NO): YES